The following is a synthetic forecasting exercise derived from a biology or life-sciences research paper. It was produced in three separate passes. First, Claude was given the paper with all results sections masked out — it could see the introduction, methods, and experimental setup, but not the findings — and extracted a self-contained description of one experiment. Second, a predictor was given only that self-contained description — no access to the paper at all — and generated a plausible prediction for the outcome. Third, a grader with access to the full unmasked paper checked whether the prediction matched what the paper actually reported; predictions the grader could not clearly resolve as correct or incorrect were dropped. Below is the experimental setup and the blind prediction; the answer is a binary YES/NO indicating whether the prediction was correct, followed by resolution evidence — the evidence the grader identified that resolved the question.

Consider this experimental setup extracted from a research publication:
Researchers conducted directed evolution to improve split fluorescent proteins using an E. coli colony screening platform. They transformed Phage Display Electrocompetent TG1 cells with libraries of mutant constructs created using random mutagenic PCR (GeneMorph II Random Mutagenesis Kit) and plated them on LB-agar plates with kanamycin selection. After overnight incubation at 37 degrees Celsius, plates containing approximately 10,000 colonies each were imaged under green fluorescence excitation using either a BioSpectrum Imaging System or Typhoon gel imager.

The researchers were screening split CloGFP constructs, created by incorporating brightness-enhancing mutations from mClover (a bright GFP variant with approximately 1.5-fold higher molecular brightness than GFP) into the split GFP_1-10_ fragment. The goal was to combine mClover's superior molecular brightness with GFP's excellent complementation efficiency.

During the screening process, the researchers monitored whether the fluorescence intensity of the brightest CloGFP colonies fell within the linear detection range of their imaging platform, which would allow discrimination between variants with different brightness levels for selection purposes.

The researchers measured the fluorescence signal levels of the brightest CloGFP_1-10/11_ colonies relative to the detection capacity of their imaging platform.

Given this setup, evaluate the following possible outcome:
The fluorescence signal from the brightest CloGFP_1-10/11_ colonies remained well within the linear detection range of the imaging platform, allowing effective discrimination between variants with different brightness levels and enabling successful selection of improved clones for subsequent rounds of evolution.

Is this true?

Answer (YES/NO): NO